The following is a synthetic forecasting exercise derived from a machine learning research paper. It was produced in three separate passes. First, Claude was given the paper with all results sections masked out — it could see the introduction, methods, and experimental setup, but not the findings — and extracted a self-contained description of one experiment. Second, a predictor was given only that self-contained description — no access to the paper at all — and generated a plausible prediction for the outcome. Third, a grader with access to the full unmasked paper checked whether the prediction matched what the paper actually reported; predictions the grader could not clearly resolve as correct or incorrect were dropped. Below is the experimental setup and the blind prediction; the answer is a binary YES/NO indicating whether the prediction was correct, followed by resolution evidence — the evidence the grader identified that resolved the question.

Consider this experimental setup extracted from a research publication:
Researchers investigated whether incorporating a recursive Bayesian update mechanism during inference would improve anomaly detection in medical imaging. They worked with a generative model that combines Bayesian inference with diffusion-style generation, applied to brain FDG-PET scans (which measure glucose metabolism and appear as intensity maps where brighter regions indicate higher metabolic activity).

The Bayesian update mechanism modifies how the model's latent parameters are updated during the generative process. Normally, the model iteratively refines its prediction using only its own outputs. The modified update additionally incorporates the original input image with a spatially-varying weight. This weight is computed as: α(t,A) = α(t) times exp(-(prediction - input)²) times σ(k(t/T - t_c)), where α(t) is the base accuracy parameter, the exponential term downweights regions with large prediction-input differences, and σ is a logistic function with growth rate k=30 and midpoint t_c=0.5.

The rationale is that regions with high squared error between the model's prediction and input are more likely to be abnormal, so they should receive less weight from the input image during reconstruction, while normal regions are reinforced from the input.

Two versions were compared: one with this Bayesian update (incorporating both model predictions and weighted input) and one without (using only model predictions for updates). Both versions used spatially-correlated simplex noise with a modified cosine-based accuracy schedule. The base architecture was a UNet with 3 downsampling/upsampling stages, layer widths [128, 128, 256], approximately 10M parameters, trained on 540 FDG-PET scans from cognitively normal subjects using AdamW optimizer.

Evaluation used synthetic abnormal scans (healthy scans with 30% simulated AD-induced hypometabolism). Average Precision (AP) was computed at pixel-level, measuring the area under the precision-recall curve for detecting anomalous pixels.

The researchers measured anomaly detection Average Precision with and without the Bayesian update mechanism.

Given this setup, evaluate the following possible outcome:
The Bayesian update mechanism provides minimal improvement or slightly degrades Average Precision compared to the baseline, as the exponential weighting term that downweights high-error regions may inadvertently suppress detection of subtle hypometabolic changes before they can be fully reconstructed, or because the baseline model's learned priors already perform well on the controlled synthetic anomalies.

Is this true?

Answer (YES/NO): NO